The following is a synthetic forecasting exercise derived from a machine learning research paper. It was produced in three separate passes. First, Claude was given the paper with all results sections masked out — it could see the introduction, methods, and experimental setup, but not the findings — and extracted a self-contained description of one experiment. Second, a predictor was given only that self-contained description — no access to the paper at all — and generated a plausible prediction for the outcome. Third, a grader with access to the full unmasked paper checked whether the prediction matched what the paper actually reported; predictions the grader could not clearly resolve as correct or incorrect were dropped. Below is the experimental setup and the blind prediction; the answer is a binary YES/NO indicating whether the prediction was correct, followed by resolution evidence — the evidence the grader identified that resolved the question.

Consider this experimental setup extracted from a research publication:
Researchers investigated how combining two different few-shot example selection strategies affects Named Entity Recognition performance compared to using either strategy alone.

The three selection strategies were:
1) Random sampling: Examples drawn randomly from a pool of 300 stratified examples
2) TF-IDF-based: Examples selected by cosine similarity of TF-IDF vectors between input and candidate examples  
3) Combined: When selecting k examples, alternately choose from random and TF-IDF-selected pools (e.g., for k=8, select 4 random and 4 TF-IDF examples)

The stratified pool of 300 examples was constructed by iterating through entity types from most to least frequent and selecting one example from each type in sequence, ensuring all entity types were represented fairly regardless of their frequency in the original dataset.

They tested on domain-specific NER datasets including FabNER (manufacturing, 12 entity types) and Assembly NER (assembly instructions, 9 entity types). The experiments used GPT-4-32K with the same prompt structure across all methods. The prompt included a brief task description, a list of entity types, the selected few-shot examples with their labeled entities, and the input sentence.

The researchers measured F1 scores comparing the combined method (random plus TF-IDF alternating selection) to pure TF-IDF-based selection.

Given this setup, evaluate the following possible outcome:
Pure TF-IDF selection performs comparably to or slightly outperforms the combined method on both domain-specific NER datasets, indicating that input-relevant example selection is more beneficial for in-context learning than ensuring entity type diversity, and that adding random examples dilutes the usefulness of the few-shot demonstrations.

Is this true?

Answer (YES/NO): YES